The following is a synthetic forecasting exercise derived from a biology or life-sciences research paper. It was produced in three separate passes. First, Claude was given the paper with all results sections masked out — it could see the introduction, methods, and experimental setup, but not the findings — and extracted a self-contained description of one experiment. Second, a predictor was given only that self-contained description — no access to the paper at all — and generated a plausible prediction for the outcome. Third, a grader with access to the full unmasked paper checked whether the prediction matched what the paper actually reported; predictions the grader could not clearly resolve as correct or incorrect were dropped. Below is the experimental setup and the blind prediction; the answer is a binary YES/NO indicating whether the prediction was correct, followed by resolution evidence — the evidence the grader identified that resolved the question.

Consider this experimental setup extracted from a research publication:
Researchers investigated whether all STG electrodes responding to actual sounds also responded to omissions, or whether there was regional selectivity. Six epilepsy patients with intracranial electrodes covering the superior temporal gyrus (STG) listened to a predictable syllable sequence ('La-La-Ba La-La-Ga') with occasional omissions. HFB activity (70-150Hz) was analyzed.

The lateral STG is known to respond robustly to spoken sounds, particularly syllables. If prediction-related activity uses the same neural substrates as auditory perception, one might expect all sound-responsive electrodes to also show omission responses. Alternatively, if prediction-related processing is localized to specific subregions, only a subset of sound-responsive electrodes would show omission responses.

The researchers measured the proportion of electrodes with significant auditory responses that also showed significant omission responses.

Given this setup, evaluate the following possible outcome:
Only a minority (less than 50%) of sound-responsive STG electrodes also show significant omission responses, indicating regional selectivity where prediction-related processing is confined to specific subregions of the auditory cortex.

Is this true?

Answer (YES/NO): YES